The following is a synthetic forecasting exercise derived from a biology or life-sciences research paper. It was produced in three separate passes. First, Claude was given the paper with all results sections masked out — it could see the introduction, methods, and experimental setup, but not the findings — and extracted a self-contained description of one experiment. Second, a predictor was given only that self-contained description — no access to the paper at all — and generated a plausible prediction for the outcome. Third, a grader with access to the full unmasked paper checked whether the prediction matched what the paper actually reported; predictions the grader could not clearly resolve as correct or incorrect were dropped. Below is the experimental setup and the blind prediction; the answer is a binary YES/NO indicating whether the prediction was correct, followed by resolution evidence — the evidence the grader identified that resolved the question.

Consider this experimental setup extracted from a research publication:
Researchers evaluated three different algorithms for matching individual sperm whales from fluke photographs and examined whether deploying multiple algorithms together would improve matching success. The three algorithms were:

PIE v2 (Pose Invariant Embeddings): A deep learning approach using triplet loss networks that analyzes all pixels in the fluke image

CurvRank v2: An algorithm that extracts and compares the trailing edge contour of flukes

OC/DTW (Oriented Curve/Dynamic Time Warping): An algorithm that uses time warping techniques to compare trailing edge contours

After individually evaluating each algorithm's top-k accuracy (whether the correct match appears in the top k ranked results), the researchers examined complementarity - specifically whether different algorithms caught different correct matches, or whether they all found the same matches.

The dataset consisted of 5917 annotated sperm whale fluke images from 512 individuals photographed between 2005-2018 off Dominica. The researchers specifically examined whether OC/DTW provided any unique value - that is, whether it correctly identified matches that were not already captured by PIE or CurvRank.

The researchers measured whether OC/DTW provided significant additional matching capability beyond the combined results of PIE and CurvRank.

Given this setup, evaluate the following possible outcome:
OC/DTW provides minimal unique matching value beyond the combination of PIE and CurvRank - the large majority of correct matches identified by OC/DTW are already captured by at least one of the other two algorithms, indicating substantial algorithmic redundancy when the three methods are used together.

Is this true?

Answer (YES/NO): YES